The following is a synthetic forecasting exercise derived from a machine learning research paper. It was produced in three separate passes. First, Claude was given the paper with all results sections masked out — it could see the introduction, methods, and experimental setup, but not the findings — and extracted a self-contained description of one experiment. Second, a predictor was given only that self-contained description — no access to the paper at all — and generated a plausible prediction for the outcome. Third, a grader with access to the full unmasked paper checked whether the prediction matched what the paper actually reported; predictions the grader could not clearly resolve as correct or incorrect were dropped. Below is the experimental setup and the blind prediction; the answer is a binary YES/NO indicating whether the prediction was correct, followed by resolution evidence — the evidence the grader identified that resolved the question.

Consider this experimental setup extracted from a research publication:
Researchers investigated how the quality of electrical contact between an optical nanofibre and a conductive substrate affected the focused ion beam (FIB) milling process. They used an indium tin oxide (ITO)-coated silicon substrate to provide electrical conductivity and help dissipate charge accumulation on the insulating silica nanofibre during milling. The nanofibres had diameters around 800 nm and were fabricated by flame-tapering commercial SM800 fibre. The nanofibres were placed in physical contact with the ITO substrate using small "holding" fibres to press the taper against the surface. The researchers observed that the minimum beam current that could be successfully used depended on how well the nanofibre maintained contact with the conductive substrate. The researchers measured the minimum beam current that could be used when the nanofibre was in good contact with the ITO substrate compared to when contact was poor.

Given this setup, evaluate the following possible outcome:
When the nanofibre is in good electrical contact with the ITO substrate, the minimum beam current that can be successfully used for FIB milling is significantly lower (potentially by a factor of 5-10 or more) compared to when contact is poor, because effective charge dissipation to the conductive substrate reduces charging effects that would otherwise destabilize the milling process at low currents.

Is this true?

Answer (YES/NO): NO